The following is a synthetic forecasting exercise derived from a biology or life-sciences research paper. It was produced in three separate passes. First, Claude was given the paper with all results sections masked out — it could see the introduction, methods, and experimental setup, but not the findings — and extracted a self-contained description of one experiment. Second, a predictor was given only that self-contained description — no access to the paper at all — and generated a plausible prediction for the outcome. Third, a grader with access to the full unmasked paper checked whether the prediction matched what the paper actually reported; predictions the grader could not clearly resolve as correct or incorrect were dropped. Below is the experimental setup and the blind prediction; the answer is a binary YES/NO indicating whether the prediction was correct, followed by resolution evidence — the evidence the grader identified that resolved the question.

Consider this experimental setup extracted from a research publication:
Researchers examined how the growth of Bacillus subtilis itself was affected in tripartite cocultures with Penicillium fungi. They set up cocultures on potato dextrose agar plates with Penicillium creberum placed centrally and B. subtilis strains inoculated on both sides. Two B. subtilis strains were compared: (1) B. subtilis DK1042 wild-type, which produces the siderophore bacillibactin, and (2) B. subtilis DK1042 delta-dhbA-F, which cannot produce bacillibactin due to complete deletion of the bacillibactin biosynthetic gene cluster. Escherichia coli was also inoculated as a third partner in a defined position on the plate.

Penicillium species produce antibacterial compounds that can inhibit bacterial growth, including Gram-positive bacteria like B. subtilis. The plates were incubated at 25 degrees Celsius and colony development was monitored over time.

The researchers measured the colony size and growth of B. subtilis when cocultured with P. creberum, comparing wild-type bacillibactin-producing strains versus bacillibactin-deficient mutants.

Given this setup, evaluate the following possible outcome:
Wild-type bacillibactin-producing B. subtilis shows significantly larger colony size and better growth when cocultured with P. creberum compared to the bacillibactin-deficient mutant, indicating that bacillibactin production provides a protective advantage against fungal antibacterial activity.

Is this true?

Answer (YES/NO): YES